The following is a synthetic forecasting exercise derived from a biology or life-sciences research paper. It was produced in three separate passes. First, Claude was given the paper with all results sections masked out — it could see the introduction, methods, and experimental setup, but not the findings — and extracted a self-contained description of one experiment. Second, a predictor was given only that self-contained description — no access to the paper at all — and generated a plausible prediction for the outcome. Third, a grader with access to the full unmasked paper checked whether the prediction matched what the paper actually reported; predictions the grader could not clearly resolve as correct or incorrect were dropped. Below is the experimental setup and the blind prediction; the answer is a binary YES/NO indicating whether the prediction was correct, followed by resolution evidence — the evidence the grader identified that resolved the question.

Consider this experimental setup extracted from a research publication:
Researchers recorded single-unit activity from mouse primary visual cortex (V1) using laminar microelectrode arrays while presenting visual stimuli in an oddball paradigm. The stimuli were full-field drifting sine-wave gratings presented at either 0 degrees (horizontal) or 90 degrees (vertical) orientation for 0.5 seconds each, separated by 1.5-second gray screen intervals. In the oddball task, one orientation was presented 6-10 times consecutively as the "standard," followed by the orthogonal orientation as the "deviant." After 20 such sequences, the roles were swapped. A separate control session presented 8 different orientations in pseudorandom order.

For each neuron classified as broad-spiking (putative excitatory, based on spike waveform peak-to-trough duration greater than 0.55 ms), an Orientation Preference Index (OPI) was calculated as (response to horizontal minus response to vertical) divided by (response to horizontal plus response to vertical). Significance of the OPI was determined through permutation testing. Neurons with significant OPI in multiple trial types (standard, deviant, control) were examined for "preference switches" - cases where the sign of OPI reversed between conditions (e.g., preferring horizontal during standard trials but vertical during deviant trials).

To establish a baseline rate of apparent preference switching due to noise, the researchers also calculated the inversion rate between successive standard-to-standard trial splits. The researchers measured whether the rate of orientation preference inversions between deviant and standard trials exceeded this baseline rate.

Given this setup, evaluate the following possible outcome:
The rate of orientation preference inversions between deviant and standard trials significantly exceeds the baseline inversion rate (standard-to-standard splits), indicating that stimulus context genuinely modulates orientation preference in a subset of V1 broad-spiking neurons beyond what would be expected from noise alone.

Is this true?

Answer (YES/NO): YES